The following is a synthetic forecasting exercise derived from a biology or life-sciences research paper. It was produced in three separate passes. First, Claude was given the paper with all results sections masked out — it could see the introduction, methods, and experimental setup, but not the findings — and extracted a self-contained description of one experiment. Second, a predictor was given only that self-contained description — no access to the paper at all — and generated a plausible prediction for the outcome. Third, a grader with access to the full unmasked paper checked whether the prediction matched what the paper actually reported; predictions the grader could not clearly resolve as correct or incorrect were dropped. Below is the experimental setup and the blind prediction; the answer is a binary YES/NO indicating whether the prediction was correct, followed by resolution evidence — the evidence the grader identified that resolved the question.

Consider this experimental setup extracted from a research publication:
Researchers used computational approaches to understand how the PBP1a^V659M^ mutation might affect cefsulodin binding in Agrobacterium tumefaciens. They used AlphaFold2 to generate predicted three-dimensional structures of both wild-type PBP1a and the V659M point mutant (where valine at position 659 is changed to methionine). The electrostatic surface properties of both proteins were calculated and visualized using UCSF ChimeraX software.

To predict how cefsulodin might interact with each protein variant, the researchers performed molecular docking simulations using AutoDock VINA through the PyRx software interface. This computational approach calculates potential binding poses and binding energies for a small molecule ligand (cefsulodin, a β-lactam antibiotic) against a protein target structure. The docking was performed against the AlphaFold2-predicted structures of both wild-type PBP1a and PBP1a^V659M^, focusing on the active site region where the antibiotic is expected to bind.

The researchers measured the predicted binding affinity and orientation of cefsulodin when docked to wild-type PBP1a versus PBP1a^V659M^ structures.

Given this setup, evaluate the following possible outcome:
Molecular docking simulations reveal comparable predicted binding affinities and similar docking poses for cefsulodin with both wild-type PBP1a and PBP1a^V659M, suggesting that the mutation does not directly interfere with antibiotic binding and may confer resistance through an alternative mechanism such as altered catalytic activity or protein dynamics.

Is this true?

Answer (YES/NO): NO